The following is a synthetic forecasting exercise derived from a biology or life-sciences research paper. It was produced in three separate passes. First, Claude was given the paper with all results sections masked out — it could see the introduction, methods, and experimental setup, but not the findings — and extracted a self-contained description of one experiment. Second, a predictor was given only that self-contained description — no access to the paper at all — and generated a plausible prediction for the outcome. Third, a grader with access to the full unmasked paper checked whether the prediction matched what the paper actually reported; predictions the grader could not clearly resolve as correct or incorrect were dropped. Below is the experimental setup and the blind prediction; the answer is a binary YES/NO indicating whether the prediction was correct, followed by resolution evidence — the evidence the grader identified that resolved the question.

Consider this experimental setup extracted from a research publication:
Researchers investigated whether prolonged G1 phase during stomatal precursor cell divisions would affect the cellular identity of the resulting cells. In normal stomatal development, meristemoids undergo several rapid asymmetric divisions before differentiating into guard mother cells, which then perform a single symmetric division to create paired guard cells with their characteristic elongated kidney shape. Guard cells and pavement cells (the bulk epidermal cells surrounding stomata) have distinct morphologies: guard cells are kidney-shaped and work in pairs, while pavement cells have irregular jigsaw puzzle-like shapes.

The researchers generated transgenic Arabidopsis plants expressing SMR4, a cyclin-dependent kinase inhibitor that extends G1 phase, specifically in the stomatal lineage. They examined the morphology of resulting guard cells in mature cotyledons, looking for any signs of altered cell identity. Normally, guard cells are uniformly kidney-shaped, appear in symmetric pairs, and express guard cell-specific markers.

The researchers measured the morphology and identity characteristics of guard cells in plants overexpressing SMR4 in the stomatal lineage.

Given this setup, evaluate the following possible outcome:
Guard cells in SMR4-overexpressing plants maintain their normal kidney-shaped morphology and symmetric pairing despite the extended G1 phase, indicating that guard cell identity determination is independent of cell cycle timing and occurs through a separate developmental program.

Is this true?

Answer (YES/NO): NO